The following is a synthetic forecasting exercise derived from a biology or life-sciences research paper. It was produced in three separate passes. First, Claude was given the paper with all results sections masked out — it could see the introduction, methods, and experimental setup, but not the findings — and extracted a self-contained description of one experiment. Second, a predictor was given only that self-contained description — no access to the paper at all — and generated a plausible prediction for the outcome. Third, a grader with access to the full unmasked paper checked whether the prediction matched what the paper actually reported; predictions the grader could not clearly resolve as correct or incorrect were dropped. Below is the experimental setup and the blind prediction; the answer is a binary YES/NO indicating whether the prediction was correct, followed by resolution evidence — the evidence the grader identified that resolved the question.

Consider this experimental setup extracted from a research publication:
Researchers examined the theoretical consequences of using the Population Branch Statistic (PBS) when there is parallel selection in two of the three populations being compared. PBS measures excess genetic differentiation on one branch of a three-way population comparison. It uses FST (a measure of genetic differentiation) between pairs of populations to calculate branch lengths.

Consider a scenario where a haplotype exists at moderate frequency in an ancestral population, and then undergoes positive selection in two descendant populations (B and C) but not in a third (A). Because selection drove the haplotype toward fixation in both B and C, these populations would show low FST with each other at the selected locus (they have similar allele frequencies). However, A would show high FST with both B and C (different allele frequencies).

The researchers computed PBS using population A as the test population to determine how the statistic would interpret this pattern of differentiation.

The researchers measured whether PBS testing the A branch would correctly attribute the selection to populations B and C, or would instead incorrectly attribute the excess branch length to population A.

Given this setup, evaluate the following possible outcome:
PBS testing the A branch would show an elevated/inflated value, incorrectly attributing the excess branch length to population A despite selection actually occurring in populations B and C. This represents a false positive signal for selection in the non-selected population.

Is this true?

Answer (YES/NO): YES